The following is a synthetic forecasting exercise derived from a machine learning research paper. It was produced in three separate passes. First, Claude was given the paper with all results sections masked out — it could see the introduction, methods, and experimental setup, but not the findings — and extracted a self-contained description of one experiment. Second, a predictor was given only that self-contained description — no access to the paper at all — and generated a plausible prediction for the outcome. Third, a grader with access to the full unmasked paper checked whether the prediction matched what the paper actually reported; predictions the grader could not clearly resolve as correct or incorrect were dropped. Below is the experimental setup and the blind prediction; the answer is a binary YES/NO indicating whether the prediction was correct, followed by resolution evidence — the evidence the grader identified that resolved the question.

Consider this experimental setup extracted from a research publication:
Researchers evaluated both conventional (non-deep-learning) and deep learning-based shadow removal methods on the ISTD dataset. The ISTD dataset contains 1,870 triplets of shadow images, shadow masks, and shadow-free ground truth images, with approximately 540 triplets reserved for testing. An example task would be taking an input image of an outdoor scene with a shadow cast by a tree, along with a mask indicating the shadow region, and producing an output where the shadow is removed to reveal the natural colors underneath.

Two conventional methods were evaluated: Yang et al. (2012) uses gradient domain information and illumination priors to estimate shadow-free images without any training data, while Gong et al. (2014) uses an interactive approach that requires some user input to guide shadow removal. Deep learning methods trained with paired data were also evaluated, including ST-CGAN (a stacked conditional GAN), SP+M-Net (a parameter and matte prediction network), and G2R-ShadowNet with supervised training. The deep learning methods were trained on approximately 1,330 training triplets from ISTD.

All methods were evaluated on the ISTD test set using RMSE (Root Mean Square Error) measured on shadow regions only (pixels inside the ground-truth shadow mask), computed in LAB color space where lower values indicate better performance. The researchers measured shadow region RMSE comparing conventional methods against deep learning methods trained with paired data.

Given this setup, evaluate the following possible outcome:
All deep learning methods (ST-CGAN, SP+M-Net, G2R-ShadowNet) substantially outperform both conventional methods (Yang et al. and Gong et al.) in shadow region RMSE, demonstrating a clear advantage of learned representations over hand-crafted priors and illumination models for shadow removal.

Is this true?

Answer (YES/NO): NO